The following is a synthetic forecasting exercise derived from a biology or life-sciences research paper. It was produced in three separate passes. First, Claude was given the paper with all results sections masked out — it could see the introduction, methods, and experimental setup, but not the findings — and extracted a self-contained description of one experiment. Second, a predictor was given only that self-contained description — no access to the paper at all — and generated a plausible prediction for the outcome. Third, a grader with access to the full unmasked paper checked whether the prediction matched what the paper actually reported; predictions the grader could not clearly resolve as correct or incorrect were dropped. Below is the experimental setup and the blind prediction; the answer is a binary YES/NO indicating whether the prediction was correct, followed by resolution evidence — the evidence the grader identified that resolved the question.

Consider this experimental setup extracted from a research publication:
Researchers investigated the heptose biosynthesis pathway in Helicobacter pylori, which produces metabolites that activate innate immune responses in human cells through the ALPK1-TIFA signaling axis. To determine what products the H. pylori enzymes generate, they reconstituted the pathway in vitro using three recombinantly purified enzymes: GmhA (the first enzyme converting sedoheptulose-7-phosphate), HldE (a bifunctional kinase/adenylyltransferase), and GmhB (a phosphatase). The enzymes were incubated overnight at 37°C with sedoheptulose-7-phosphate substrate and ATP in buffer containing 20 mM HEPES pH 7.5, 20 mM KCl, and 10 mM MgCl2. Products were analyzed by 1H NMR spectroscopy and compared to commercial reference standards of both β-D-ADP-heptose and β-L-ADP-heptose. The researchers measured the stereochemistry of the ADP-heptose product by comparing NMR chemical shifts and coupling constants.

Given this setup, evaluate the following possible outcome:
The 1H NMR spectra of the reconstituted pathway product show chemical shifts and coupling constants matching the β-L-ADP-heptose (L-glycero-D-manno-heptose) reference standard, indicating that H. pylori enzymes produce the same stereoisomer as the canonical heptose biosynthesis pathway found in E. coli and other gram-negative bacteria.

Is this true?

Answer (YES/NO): NO